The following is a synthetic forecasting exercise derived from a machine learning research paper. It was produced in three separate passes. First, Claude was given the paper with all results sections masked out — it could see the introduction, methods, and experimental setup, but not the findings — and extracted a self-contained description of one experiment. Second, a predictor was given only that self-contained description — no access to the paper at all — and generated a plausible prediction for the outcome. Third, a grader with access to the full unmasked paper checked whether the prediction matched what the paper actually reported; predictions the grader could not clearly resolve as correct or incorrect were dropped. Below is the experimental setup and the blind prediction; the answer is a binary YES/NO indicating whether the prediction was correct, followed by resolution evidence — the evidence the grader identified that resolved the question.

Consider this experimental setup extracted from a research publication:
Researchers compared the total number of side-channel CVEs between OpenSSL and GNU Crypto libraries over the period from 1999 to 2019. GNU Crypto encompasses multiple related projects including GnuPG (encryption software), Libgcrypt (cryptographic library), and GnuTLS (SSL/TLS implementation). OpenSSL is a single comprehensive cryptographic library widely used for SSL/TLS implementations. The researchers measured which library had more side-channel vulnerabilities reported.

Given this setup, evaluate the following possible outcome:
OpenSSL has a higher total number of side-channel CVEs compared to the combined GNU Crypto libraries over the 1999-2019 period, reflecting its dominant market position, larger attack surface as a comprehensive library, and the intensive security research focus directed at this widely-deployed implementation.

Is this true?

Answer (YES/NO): YES